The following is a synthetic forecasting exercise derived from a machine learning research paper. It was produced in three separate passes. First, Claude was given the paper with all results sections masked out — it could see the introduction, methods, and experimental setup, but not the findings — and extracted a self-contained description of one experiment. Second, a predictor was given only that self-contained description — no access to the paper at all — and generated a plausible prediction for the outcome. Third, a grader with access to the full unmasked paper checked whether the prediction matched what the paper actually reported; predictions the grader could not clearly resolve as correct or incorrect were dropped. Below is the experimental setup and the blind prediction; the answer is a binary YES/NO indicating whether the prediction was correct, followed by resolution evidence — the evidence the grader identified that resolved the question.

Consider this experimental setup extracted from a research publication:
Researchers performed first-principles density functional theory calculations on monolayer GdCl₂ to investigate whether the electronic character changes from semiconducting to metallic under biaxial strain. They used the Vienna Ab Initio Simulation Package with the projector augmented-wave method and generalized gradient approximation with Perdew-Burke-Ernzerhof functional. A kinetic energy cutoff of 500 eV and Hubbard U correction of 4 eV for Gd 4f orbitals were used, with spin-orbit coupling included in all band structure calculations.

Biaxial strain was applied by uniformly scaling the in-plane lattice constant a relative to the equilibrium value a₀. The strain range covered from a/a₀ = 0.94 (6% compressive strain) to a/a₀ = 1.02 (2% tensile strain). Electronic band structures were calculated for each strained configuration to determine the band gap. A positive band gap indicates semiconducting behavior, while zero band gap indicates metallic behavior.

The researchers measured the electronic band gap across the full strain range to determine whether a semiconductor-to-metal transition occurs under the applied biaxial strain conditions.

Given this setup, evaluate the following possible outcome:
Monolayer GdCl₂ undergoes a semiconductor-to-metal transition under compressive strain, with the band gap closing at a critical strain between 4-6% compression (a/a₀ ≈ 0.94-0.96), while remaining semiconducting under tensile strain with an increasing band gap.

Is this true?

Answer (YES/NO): NO